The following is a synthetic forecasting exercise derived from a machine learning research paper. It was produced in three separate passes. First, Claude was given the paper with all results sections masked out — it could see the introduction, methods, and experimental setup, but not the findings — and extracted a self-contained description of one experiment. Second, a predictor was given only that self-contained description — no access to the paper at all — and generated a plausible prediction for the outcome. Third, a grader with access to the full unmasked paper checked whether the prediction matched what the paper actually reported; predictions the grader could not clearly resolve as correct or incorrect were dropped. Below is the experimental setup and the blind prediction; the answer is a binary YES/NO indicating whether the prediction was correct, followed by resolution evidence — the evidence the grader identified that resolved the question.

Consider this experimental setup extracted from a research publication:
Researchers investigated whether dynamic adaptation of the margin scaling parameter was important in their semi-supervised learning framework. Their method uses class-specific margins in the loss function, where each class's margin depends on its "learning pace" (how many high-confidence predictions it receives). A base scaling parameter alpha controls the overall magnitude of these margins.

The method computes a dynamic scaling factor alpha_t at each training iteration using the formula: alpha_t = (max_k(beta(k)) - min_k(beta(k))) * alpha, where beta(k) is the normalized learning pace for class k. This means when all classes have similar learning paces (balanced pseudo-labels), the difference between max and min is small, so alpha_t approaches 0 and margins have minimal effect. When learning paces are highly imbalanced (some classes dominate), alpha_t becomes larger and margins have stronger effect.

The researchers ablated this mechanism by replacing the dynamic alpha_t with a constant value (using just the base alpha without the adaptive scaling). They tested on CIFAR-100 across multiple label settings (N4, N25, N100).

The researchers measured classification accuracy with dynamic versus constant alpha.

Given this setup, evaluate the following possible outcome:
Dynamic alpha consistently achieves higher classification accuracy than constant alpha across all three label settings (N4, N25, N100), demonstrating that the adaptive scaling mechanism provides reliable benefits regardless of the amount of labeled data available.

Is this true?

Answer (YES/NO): NO